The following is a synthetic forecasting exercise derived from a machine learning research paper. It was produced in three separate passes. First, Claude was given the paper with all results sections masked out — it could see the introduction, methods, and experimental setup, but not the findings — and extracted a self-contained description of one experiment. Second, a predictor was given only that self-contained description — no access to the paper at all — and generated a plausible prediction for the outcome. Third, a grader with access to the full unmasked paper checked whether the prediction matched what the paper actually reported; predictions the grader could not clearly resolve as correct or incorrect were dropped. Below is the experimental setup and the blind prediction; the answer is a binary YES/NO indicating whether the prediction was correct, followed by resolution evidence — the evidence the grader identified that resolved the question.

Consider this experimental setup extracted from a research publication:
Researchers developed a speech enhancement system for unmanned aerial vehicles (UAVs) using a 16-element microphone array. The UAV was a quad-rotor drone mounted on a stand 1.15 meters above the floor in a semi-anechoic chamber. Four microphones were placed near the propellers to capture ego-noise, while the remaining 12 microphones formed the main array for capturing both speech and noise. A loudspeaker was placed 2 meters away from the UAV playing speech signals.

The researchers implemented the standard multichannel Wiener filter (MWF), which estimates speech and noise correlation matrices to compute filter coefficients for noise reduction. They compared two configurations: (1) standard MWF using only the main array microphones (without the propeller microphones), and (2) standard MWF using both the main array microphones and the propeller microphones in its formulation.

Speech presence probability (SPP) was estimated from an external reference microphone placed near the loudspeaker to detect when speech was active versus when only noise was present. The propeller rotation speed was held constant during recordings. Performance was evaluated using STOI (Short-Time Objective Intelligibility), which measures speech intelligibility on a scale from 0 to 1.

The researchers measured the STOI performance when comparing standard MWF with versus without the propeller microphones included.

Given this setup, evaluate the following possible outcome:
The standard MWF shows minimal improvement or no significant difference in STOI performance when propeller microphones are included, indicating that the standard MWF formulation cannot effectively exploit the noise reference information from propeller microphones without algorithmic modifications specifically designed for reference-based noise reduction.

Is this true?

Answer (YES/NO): YES